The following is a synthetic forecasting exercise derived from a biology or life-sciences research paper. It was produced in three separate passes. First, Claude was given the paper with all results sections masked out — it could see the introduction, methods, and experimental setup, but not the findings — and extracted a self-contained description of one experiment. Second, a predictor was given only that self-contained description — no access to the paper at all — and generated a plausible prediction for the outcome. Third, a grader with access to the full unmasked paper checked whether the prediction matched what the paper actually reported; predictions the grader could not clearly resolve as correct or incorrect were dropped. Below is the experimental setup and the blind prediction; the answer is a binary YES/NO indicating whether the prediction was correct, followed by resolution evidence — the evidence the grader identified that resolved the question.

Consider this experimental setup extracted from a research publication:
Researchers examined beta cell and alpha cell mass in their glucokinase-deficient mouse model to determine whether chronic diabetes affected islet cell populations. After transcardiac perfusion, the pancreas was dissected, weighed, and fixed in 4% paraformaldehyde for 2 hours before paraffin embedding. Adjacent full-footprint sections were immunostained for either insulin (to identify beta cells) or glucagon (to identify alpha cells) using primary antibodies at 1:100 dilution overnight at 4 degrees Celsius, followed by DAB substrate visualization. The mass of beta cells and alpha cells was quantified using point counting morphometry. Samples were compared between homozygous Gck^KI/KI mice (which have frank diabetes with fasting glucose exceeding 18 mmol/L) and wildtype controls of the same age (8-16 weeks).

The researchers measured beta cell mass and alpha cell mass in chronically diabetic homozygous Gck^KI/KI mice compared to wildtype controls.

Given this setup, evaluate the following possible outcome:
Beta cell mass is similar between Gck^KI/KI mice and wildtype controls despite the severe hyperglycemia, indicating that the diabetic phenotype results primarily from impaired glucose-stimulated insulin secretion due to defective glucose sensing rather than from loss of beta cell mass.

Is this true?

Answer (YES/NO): NO